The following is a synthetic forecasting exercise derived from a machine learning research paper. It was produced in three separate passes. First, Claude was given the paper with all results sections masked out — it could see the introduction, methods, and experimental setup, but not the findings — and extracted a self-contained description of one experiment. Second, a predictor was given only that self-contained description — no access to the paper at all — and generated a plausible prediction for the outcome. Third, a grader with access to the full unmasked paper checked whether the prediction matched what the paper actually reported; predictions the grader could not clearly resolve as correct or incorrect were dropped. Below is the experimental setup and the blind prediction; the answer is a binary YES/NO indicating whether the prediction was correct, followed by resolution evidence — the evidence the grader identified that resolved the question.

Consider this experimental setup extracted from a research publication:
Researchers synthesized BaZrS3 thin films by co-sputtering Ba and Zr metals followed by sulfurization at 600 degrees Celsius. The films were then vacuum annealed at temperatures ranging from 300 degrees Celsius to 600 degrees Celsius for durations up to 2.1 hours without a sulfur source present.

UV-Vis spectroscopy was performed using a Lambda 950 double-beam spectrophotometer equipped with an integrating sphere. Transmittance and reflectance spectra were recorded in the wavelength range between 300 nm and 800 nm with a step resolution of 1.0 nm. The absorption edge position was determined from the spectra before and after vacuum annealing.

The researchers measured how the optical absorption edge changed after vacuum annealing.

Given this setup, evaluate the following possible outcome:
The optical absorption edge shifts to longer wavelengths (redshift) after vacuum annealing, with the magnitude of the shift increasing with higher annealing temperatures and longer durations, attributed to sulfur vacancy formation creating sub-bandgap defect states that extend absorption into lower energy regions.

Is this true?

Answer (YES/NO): YES